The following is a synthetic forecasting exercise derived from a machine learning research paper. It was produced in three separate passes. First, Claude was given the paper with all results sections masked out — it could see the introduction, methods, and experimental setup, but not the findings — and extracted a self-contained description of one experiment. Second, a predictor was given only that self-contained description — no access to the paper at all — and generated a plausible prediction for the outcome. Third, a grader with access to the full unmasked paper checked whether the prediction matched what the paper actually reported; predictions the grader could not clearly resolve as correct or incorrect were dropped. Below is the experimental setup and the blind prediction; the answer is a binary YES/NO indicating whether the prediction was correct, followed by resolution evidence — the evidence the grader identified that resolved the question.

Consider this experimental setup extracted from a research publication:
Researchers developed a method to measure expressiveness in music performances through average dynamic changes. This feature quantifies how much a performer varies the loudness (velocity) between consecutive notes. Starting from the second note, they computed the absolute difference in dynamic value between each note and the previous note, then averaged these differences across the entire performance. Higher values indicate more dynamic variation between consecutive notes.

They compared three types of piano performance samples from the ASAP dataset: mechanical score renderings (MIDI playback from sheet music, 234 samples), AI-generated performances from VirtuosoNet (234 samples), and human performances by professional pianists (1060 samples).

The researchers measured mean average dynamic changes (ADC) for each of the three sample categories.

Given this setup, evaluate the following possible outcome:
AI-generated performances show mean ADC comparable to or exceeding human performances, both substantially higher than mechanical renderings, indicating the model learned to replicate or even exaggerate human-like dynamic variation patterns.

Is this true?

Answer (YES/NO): NO